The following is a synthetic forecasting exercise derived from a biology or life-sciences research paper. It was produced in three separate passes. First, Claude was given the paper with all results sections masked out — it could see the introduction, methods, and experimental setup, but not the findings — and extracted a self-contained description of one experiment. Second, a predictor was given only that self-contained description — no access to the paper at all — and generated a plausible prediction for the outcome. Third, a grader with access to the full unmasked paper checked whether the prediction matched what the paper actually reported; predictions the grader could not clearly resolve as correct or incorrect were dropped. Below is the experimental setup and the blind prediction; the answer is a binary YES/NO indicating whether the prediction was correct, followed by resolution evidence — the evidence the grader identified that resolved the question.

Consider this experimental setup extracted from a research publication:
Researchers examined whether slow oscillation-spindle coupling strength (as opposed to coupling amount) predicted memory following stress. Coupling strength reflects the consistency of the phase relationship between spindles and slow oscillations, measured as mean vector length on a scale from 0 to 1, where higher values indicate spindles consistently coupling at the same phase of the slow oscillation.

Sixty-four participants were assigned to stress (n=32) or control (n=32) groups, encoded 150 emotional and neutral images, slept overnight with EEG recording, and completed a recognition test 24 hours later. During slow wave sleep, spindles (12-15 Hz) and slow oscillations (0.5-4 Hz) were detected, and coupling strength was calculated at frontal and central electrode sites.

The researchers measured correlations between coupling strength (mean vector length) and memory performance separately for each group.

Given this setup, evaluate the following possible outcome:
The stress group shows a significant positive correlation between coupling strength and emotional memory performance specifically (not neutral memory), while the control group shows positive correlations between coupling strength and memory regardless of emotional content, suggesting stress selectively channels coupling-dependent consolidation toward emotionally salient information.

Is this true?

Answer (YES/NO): NO